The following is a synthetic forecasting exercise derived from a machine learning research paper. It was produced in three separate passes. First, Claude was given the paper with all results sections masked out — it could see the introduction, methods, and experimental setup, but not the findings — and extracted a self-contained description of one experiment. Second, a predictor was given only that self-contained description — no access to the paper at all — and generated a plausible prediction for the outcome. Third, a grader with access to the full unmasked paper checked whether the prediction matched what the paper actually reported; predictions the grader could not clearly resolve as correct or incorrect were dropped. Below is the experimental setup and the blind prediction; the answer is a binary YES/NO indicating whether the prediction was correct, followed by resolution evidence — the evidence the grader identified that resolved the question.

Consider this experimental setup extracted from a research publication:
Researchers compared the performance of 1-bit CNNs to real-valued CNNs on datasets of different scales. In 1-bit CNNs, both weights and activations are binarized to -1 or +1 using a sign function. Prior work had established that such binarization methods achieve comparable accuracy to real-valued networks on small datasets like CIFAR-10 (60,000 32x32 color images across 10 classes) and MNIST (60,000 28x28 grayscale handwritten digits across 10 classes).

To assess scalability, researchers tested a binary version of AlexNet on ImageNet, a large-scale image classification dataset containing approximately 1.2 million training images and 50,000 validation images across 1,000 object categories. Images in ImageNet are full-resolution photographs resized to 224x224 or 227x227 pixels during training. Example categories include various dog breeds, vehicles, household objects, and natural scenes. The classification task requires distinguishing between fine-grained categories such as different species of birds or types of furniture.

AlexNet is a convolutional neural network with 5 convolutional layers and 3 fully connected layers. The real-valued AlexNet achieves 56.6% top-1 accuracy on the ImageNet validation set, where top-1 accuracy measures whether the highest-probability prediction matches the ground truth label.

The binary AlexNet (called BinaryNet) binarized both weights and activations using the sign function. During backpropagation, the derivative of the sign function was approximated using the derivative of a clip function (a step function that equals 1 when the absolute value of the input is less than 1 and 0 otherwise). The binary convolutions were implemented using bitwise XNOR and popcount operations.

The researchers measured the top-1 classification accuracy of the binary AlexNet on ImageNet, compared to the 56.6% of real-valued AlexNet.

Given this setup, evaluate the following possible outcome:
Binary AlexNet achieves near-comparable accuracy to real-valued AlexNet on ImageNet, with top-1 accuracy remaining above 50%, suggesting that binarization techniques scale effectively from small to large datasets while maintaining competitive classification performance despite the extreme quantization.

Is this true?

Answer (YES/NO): NO